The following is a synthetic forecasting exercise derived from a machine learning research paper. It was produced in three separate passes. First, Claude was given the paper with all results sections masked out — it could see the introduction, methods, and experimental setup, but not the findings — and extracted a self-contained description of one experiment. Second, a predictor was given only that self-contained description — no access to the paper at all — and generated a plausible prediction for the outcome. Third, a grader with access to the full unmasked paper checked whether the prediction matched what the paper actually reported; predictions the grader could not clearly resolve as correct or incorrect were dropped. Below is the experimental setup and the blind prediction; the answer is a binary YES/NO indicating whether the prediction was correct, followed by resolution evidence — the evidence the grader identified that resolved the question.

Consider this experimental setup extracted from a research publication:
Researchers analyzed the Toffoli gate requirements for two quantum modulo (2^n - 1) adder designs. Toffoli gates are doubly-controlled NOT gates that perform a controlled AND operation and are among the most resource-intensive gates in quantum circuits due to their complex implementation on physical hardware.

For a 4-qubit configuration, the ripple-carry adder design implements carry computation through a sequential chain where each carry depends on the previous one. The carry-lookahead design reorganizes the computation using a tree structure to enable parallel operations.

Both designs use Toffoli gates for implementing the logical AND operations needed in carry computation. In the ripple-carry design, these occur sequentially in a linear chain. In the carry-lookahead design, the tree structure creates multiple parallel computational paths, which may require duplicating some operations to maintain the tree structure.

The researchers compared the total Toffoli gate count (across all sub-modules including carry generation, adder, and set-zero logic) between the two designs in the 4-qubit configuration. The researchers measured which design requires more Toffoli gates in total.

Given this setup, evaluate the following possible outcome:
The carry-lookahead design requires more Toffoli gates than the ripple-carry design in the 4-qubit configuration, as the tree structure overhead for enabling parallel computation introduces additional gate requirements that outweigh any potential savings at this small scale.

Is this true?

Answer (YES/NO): YES